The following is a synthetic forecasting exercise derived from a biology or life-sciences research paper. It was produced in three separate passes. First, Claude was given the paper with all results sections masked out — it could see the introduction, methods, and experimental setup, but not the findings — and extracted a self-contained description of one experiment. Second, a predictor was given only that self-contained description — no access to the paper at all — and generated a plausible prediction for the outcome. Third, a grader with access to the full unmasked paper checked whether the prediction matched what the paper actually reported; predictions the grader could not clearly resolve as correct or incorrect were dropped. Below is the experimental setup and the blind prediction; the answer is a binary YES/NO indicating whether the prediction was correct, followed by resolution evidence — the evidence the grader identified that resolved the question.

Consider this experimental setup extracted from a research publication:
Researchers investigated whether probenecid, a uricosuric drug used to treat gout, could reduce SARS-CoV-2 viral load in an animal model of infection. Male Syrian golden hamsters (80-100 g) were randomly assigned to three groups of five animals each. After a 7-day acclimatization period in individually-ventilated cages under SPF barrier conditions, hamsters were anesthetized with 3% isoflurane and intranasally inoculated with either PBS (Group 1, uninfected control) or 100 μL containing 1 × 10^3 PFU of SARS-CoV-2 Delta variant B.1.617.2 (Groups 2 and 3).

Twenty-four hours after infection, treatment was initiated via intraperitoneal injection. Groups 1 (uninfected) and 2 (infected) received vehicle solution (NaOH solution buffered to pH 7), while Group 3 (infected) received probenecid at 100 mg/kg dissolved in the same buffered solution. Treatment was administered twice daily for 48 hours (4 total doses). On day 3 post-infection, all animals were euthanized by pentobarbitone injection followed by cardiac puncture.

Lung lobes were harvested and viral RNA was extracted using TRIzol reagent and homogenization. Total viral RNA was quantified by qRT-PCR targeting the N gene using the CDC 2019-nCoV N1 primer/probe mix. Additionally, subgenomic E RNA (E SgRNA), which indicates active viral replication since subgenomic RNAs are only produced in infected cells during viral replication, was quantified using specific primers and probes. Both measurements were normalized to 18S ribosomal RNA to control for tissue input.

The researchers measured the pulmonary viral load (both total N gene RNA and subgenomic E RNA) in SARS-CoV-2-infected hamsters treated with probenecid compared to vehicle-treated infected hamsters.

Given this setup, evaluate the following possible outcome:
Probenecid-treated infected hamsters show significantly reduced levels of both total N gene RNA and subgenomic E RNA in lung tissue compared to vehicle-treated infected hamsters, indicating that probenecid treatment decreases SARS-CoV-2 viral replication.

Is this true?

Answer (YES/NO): NO